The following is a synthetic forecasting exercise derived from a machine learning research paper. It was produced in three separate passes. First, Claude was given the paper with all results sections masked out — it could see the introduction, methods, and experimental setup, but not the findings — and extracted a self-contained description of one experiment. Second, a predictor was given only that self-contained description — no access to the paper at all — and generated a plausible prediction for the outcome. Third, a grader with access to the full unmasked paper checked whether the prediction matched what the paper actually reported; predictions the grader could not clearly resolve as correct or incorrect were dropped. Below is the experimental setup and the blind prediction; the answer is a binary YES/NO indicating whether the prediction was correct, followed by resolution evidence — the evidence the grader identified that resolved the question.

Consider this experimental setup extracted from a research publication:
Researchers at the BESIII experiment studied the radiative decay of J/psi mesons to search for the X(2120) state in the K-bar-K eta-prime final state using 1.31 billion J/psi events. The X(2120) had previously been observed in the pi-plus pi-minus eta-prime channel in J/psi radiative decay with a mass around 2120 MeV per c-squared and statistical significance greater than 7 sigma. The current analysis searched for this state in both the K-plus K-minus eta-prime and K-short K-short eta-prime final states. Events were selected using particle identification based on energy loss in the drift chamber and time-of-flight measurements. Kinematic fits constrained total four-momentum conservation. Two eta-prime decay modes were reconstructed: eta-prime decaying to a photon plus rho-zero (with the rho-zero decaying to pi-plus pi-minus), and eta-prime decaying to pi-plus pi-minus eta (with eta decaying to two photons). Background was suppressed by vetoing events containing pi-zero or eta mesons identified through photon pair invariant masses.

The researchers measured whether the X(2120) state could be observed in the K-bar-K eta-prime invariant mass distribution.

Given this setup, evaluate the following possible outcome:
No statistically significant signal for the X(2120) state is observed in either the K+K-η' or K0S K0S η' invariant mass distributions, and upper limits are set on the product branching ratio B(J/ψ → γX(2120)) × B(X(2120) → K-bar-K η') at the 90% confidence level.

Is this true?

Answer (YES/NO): YES